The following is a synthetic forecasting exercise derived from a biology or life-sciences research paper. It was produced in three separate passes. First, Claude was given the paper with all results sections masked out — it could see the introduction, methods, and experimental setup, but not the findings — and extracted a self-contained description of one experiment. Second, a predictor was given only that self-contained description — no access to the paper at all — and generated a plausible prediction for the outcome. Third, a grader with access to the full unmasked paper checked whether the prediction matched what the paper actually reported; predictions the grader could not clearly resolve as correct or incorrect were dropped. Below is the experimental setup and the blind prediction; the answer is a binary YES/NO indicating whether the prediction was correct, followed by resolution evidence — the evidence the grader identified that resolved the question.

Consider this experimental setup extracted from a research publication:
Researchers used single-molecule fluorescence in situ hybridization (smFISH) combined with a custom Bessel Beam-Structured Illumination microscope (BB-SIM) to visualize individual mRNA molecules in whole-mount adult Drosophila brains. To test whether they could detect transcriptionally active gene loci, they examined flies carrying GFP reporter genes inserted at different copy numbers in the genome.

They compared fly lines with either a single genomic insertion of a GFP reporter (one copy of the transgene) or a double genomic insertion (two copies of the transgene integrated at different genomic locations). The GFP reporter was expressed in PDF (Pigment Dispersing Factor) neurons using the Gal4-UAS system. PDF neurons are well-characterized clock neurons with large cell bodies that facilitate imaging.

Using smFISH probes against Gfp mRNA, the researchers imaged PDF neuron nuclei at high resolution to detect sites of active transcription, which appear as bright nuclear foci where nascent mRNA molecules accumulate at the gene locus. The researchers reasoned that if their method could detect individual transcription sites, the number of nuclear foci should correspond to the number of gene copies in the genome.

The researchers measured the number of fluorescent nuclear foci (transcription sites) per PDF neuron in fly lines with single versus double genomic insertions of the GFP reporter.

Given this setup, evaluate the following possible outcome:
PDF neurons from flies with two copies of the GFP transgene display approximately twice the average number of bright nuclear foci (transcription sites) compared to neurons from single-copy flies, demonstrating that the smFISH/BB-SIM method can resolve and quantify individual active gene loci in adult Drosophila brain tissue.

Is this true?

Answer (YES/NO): YES